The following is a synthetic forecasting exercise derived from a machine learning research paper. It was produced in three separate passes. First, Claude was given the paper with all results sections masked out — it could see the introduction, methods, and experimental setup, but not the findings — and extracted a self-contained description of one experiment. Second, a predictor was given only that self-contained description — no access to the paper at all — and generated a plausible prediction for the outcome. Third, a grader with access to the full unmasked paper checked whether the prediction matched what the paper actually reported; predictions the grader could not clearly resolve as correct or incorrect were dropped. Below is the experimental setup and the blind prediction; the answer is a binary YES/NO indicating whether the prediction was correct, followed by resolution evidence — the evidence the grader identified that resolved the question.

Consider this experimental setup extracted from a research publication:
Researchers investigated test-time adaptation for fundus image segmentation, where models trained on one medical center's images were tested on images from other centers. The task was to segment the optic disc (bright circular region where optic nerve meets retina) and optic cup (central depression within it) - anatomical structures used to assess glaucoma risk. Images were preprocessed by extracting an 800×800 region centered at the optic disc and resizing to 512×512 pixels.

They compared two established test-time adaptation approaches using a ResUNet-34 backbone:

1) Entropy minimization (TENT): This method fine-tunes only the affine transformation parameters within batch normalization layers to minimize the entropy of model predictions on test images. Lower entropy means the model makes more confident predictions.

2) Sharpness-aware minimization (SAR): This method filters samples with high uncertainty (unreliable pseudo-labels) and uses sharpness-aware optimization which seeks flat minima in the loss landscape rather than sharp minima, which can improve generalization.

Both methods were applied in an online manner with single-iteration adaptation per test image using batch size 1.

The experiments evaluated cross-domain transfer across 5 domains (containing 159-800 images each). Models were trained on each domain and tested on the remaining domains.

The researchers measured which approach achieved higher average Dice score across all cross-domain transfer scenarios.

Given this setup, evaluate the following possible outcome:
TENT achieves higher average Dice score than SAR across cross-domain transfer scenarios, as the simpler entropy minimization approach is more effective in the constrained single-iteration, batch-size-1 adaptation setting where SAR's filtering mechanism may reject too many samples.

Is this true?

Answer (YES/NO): NO